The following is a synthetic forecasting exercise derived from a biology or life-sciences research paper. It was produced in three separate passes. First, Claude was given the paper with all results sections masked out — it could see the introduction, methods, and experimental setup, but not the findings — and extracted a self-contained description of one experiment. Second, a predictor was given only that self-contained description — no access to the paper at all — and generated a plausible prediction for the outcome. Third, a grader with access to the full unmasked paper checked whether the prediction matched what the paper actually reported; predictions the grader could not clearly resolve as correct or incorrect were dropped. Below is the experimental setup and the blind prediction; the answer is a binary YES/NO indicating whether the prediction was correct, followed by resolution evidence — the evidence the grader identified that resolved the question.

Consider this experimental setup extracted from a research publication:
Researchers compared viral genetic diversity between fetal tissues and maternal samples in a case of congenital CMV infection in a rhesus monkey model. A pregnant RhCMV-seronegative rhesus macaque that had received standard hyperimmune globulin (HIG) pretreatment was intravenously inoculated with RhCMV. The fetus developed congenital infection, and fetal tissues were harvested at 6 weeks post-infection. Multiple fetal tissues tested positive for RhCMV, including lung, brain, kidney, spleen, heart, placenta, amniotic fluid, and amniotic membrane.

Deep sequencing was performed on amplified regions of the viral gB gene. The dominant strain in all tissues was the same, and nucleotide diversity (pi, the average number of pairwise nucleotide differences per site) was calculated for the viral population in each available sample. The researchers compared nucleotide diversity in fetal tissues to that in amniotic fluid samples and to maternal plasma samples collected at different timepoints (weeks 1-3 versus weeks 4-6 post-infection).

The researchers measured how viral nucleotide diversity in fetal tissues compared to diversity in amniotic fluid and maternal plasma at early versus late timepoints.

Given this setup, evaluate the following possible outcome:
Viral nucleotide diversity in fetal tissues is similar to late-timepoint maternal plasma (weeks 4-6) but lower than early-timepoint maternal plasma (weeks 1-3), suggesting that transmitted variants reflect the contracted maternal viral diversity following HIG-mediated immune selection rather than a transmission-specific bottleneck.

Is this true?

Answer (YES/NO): NO